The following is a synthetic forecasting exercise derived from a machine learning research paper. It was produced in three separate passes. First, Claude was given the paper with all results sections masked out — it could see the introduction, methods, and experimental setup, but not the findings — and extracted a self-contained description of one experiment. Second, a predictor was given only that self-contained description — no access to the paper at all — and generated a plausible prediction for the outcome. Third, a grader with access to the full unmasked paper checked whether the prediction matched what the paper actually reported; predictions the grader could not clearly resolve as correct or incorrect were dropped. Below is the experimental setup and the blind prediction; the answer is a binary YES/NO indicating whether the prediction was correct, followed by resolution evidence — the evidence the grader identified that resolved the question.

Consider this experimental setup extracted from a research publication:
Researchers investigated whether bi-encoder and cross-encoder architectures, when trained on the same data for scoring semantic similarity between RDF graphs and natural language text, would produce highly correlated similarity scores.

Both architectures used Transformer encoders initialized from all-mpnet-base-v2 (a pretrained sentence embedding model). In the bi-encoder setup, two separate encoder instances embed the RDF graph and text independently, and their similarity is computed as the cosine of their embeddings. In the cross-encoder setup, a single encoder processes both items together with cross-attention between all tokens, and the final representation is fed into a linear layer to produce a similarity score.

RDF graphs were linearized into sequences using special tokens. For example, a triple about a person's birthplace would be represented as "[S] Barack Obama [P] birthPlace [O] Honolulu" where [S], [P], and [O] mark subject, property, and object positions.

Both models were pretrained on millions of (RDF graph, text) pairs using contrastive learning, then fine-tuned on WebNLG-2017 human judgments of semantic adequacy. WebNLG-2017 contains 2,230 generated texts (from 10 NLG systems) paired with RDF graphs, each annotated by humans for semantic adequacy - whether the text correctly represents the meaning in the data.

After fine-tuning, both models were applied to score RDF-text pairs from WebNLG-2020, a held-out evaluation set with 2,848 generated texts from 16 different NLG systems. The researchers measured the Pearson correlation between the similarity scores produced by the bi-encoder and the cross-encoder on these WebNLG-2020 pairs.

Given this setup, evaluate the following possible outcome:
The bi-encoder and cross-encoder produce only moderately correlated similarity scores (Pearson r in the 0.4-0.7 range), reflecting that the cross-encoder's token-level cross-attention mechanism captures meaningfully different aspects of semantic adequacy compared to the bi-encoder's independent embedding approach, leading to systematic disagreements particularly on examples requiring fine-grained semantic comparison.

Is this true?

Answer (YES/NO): YES